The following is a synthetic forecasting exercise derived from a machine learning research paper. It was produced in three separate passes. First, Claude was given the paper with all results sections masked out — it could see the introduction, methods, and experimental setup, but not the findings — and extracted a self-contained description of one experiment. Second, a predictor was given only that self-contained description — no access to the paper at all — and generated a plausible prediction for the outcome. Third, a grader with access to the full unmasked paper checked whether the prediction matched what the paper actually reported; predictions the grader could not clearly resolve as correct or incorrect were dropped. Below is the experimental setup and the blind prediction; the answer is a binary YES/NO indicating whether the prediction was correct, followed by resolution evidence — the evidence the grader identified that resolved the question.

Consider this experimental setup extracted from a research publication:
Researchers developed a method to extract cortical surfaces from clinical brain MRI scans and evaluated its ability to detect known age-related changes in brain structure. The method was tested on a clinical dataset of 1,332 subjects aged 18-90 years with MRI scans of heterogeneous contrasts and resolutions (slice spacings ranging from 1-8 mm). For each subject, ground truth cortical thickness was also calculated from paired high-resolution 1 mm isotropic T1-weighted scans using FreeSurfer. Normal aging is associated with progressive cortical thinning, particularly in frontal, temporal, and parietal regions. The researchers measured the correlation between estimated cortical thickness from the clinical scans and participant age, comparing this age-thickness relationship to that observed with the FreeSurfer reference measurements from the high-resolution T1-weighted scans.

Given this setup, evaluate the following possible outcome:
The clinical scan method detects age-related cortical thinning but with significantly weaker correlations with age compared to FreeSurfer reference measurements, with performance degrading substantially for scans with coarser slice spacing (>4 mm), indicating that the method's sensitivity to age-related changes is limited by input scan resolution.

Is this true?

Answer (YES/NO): NO